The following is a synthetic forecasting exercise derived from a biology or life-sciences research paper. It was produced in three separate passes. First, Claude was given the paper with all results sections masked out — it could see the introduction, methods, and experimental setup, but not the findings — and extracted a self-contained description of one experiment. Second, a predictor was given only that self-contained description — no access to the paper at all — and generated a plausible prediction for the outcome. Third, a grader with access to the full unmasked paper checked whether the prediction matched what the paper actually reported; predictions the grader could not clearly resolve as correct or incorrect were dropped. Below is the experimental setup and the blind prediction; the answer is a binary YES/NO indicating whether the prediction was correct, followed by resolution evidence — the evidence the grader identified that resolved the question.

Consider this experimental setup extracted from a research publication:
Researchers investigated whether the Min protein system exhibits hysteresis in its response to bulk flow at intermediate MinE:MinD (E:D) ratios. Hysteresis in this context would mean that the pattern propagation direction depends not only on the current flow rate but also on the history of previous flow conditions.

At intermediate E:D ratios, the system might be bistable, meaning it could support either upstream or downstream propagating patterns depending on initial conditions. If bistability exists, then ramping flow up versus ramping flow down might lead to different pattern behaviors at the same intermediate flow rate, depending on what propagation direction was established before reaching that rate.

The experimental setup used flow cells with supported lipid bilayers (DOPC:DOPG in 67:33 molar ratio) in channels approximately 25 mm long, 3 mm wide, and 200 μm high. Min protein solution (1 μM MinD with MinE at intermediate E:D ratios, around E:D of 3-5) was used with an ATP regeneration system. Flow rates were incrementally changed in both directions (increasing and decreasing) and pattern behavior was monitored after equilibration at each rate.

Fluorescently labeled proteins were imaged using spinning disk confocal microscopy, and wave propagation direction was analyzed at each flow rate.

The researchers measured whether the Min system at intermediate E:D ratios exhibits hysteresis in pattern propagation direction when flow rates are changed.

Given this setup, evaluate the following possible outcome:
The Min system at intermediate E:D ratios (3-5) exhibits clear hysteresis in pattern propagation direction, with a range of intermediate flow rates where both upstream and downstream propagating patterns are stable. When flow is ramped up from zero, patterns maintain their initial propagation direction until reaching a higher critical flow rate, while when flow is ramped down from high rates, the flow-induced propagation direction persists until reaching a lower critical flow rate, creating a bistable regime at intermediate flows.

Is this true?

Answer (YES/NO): NO